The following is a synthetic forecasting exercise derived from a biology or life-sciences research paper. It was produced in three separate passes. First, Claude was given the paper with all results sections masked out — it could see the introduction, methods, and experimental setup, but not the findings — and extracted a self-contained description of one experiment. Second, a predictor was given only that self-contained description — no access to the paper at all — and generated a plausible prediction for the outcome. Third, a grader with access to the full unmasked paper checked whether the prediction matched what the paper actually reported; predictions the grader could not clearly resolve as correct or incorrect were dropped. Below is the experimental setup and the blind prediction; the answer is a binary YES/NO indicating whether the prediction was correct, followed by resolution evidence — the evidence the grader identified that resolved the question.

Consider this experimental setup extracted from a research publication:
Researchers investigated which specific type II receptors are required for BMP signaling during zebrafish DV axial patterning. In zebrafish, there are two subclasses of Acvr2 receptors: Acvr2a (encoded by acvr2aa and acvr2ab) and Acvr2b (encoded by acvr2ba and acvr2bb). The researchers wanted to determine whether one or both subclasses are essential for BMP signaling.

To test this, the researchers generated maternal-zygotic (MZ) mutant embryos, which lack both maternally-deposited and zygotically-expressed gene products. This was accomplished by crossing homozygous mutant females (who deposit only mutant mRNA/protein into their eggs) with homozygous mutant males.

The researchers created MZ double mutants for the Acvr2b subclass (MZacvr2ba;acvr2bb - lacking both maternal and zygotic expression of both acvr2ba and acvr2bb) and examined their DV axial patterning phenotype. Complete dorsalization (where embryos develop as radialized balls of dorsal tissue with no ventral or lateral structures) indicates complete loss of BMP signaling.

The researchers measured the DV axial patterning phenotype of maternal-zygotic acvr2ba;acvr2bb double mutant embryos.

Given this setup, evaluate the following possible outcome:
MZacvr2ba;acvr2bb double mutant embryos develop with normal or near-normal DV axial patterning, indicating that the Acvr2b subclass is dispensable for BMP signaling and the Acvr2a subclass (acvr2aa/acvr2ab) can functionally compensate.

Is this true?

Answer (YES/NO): NO